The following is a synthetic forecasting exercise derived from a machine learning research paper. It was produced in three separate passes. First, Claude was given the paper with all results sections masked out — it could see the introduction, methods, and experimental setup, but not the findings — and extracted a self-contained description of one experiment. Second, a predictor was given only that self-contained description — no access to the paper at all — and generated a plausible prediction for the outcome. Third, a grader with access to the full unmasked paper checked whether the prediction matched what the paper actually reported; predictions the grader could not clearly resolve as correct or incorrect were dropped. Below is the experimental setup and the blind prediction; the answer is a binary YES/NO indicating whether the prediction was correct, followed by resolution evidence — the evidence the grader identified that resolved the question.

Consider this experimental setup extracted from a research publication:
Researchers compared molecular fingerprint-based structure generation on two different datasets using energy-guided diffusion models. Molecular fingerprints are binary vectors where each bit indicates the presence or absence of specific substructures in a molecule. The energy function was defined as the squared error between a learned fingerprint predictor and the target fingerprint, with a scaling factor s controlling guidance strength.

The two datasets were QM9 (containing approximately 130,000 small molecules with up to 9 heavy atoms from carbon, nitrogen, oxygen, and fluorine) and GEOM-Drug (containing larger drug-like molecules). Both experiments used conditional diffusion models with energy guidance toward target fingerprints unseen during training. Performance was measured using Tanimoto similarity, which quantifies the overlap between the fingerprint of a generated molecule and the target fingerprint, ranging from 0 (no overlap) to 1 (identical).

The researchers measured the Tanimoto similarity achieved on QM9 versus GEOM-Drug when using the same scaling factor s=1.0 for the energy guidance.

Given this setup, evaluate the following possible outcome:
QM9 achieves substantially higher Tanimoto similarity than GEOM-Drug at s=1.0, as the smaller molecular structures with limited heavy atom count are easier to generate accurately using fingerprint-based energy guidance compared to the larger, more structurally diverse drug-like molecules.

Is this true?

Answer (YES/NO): YES